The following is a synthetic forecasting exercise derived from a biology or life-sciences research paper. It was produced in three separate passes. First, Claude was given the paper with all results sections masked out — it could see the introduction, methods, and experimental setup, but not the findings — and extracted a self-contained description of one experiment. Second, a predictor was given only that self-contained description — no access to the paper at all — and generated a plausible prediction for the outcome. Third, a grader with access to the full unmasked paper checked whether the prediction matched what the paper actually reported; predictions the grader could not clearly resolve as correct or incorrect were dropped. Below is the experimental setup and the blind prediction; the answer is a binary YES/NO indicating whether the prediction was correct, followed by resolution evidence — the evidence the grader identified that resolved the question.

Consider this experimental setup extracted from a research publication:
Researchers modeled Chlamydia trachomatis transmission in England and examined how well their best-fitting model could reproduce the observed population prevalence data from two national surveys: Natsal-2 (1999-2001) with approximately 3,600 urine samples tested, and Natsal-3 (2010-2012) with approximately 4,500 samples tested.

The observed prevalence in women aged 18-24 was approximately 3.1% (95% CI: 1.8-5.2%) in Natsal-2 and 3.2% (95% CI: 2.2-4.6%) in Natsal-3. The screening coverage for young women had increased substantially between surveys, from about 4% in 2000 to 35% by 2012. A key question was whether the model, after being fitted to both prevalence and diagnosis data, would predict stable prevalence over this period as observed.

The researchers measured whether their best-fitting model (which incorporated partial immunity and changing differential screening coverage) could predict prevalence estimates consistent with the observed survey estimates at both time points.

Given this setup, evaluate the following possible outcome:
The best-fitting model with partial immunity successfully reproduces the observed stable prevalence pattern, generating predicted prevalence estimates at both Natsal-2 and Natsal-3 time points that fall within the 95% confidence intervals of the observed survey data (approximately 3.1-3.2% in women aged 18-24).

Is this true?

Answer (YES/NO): NO